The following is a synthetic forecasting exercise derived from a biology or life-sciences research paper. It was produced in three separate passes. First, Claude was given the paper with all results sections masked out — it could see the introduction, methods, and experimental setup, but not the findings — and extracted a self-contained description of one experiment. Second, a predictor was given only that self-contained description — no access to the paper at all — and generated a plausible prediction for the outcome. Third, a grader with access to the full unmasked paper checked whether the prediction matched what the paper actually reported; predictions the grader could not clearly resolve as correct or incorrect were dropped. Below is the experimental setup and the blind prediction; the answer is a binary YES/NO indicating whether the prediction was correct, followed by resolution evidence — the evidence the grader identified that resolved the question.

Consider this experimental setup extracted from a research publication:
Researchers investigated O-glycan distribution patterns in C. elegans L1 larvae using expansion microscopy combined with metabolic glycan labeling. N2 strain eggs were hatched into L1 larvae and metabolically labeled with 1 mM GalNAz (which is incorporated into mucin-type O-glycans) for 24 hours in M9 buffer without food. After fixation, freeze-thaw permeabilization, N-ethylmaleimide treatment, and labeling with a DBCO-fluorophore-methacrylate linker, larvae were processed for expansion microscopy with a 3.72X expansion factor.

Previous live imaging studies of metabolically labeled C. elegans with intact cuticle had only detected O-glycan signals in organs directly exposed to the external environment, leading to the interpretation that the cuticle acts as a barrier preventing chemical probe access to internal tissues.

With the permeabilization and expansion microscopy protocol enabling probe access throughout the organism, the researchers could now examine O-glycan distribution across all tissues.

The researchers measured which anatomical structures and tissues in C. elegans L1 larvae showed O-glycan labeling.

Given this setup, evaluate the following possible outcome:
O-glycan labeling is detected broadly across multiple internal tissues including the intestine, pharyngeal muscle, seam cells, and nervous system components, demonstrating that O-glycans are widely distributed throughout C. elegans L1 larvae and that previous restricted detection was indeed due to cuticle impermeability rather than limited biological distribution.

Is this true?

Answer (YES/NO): NO